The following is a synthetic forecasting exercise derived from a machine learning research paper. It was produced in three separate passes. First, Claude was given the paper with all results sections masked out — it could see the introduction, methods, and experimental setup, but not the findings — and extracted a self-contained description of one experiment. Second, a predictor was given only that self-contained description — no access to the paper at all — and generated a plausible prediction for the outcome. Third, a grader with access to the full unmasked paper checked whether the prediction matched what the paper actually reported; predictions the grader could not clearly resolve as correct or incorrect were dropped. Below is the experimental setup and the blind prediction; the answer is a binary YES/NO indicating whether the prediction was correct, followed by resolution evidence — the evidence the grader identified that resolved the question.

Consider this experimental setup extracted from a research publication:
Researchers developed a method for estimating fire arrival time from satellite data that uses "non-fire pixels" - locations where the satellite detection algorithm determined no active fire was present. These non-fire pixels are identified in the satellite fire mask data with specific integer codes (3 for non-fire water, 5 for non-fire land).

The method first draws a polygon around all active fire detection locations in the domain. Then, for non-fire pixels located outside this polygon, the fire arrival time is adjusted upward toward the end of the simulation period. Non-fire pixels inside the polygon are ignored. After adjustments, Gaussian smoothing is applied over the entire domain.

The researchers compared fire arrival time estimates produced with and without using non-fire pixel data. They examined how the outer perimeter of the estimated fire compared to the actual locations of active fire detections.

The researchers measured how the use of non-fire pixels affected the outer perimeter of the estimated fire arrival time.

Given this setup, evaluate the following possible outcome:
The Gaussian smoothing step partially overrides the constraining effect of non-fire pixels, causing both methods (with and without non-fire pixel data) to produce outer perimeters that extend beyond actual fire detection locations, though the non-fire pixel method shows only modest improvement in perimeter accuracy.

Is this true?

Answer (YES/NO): NO